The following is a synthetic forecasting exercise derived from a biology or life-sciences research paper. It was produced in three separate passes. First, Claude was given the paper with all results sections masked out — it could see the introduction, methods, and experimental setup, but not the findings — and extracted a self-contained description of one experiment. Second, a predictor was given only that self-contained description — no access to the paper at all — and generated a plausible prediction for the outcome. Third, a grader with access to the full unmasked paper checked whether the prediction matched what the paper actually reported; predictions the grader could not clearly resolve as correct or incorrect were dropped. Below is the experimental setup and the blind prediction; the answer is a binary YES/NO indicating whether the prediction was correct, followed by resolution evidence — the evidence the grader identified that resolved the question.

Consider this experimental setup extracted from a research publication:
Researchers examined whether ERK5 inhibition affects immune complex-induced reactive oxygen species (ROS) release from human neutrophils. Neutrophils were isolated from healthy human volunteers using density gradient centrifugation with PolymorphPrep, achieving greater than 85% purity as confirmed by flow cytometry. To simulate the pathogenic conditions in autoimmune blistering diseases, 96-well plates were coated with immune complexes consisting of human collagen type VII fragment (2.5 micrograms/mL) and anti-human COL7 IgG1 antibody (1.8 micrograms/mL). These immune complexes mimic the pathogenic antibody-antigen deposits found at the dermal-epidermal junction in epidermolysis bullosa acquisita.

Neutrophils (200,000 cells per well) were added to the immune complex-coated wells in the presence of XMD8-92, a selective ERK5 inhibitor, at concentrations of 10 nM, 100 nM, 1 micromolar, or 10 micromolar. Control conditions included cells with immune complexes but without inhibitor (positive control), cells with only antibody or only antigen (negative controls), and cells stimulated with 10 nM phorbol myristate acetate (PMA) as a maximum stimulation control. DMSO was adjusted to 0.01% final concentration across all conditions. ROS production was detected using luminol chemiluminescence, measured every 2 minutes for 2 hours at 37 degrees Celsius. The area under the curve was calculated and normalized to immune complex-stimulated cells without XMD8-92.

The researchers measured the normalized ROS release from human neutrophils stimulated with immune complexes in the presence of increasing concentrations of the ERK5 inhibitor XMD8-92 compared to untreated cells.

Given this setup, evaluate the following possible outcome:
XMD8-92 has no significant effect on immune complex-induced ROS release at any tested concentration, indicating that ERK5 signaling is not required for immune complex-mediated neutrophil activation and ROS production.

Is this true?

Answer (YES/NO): NO